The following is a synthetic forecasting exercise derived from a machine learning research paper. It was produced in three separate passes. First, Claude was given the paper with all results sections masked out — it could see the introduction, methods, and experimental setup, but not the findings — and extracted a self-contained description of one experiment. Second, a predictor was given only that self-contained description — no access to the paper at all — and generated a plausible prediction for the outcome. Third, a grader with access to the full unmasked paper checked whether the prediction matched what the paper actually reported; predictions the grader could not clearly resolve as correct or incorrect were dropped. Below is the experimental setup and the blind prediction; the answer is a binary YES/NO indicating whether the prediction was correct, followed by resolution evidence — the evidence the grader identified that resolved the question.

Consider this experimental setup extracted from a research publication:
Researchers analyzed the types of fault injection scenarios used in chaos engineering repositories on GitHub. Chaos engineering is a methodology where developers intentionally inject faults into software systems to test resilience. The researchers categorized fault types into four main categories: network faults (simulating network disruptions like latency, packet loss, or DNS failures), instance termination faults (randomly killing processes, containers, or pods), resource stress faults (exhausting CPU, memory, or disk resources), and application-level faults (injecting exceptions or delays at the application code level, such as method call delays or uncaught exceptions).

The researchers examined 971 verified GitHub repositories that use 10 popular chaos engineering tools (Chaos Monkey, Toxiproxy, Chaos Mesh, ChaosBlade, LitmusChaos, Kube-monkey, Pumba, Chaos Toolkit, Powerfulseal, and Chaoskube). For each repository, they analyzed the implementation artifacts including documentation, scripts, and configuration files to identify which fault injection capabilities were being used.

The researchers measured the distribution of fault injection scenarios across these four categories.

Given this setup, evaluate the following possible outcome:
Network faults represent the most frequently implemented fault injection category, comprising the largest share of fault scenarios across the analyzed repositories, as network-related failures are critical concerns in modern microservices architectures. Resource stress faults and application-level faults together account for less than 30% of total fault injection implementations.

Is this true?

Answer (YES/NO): YES